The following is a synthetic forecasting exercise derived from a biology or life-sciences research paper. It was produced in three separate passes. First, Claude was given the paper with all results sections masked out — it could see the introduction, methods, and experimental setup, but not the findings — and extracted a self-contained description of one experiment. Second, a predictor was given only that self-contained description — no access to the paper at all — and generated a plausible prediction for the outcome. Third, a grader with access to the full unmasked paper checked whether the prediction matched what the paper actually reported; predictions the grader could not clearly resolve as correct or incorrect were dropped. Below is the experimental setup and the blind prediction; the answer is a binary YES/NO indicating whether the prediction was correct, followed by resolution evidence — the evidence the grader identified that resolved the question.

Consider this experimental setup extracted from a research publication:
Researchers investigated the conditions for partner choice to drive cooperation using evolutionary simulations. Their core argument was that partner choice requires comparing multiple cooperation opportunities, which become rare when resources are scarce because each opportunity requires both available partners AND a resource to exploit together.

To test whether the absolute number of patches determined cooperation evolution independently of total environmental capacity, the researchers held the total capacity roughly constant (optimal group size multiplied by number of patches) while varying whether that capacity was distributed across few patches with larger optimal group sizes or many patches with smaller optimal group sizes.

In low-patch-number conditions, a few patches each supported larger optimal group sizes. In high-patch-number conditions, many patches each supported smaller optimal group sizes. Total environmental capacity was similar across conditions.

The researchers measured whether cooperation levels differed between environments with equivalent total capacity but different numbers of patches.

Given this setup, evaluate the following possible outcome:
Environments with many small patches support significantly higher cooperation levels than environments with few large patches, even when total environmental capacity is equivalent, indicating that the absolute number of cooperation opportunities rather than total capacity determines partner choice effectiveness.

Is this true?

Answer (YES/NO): YES